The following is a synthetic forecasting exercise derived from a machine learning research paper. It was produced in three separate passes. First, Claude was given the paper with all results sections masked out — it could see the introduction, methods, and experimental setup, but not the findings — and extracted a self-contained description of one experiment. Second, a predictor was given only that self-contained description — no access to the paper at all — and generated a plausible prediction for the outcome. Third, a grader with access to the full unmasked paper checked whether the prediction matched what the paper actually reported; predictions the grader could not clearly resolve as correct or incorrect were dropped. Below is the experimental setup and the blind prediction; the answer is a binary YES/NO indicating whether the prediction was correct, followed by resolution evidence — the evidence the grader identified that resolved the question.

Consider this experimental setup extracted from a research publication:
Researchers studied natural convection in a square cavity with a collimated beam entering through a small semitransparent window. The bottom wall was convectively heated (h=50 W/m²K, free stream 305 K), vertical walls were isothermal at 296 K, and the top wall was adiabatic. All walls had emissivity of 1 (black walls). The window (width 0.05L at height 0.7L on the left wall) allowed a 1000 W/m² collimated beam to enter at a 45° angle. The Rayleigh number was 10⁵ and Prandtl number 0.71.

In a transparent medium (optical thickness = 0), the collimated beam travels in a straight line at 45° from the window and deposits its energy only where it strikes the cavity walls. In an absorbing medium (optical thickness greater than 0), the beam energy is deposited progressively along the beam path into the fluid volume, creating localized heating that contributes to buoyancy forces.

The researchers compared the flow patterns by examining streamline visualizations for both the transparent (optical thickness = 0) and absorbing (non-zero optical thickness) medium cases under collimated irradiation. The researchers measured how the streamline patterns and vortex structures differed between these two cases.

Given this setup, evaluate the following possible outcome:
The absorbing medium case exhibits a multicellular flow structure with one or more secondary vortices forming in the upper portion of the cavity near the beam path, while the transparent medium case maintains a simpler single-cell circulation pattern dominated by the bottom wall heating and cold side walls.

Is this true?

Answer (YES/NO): NO